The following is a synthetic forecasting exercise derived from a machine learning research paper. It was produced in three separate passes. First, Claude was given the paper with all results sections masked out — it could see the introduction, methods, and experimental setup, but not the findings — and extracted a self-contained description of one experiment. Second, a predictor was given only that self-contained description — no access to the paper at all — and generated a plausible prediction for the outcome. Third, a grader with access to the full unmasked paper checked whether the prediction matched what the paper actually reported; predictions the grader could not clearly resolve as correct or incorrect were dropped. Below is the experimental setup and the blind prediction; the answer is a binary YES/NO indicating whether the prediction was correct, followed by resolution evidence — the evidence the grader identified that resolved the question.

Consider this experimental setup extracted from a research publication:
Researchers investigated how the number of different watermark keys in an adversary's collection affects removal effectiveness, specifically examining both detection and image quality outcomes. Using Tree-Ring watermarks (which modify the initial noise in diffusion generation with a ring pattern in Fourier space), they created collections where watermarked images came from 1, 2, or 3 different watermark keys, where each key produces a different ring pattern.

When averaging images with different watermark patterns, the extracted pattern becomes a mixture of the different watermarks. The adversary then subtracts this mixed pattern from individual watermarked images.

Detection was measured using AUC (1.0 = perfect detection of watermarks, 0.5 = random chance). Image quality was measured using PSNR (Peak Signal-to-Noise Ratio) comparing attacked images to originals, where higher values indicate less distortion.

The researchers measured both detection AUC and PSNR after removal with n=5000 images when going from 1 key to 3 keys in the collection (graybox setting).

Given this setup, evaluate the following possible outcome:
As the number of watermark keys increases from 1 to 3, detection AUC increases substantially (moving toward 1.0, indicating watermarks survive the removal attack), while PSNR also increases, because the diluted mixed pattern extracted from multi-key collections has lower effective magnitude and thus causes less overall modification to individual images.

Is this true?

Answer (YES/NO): NO